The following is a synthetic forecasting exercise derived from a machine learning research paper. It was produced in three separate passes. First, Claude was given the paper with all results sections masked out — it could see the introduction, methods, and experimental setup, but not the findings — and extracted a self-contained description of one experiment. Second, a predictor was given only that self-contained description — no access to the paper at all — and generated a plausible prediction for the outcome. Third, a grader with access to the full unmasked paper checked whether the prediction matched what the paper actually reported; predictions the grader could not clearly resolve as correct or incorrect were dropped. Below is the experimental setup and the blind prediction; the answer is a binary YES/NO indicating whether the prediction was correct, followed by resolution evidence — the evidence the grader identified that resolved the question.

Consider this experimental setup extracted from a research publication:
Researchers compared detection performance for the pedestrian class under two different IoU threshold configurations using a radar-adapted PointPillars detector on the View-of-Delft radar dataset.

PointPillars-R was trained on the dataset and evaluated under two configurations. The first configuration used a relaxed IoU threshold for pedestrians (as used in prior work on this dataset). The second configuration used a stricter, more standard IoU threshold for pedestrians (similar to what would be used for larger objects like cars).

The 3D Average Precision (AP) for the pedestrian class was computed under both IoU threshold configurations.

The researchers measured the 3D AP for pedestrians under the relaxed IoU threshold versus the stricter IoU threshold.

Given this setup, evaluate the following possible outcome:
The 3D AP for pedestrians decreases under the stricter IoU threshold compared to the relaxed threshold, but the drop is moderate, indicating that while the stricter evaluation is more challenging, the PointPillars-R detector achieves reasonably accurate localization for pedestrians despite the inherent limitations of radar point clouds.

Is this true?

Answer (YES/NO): NO